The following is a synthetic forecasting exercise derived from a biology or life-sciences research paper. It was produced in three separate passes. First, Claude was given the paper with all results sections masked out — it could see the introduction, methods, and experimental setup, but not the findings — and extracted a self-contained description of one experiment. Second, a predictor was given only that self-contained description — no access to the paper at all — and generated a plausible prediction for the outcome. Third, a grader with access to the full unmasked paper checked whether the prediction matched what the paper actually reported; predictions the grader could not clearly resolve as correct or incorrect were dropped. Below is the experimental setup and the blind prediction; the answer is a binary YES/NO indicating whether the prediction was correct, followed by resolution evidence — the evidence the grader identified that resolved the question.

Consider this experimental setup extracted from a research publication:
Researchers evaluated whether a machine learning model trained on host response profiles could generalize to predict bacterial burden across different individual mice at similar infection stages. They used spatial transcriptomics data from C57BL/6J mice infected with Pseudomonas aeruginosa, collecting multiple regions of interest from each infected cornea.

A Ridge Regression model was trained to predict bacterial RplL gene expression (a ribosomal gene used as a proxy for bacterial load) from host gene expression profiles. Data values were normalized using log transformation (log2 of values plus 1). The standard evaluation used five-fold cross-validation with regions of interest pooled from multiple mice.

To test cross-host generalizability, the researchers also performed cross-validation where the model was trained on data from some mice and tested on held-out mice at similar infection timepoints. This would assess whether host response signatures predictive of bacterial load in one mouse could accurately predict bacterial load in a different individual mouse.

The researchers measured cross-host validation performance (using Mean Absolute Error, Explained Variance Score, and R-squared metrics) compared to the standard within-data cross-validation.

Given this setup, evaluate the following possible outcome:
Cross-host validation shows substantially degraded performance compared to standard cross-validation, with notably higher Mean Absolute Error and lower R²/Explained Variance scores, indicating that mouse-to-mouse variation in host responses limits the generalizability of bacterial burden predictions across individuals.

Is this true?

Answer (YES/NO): NO